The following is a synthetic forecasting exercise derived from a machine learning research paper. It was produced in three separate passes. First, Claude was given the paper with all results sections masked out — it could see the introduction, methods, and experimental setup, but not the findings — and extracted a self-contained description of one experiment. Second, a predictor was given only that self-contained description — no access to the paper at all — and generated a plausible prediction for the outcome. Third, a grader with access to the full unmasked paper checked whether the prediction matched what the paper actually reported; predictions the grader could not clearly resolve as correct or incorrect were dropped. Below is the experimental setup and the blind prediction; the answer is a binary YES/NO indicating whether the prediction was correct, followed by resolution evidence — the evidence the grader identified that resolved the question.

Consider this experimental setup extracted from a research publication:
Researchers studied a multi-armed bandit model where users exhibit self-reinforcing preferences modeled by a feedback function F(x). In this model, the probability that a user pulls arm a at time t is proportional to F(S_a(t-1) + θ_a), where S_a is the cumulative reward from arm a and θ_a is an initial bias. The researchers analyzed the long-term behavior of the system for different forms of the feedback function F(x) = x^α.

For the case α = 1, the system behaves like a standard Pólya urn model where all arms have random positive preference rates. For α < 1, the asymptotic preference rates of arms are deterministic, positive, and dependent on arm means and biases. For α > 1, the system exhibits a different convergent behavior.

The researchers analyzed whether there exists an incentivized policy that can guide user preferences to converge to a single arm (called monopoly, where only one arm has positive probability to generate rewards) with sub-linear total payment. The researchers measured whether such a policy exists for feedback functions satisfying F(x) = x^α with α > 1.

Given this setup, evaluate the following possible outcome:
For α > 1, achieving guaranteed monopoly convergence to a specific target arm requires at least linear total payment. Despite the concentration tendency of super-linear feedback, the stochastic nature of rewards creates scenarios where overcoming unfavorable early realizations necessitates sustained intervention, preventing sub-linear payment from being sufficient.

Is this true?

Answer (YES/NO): NO